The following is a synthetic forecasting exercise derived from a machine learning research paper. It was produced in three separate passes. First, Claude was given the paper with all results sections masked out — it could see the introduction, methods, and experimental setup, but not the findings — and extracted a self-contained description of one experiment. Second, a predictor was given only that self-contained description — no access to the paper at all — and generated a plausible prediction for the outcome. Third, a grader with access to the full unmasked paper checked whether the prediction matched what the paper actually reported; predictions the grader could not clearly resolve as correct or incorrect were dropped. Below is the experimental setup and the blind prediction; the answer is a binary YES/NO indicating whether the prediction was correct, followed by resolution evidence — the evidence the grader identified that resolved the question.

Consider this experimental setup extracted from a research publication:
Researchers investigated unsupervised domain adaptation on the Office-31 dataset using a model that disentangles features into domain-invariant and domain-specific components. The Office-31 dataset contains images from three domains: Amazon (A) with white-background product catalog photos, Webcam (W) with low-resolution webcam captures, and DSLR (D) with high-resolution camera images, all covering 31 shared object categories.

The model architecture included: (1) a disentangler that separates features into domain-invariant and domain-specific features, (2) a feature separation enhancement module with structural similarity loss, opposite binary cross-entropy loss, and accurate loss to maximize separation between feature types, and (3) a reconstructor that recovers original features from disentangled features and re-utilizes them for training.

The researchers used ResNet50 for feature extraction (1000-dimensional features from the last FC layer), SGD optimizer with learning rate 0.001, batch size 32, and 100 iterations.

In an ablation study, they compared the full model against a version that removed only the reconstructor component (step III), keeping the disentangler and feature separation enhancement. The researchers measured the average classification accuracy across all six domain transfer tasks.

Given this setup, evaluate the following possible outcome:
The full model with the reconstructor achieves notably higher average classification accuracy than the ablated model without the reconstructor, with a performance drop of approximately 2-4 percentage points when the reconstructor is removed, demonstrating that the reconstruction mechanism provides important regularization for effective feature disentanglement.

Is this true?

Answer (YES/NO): NO